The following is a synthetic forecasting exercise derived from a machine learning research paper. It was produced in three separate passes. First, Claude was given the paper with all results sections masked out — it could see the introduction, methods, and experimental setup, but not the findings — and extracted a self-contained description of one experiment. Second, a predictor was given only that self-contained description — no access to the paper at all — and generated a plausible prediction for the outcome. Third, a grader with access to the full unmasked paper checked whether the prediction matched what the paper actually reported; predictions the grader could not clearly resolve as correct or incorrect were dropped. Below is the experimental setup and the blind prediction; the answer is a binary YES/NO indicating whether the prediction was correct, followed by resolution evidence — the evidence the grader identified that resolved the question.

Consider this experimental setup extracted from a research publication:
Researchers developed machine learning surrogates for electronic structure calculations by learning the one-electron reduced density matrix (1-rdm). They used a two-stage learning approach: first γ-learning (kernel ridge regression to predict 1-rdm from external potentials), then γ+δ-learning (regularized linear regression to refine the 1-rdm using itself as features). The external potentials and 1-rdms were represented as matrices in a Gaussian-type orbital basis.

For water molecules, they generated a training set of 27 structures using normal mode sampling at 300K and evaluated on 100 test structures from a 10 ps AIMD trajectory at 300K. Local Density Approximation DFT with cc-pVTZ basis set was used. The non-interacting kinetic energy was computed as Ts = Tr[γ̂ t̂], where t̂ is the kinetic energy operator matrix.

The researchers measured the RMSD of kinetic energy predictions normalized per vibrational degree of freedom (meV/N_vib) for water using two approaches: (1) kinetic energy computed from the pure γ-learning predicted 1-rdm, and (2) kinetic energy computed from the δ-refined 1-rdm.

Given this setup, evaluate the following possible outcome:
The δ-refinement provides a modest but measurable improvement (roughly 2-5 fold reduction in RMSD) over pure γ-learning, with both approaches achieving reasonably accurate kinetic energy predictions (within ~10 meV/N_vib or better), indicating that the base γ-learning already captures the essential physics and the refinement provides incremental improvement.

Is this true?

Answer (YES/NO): YES